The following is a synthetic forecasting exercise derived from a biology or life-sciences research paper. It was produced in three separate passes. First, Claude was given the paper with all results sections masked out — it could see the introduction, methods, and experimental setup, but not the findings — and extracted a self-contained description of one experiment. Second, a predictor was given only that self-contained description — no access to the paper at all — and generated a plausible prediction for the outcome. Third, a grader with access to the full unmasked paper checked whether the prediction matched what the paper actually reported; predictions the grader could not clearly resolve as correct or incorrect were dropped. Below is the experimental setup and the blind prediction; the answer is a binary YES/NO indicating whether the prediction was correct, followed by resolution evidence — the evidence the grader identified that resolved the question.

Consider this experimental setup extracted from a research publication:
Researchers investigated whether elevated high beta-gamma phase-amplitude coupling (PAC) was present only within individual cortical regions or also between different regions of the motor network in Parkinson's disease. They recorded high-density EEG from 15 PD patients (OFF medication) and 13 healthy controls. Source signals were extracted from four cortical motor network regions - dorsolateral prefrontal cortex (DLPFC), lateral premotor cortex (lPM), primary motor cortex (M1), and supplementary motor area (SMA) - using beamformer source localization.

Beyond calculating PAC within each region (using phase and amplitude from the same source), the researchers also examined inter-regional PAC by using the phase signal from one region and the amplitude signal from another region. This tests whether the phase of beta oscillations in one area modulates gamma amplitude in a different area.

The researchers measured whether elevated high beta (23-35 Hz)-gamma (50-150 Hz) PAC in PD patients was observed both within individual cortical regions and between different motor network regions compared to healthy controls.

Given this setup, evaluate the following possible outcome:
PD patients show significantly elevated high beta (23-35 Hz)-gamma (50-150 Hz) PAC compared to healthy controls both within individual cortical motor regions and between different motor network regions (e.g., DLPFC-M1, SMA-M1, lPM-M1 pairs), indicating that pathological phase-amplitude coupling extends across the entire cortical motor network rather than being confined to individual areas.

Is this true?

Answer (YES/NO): YES